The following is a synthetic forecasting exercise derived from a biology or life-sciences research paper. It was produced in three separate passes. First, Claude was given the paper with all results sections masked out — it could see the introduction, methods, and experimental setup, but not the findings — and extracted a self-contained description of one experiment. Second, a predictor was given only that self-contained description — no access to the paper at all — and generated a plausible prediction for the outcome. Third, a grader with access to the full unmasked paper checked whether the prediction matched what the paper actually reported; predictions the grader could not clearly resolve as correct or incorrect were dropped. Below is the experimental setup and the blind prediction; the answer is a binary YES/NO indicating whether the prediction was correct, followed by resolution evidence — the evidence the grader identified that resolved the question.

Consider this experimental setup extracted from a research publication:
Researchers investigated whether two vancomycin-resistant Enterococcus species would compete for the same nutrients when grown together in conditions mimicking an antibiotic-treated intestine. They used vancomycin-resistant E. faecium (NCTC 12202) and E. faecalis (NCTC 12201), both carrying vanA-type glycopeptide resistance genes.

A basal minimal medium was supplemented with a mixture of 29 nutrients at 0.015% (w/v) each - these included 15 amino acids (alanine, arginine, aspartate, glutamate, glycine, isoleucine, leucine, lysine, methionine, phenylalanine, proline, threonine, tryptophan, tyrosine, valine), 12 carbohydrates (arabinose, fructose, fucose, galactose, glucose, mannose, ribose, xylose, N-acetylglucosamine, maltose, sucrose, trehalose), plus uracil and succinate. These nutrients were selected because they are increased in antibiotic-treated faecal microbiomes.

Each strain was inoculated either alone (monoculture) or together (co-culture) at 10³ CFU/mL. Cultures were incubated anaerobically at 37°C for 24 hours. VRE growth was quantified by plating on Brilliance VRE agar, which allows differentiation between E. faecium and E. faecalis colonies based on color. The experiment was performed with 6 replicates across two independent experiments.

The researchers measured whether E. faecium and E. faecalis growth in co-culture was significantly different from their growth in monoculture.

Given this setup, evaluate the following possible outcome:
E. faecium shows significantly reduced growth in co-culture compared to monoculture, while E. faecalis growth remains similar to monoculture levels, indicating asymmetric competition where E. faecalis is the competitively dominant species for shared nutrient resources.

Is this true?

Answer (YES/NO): YES